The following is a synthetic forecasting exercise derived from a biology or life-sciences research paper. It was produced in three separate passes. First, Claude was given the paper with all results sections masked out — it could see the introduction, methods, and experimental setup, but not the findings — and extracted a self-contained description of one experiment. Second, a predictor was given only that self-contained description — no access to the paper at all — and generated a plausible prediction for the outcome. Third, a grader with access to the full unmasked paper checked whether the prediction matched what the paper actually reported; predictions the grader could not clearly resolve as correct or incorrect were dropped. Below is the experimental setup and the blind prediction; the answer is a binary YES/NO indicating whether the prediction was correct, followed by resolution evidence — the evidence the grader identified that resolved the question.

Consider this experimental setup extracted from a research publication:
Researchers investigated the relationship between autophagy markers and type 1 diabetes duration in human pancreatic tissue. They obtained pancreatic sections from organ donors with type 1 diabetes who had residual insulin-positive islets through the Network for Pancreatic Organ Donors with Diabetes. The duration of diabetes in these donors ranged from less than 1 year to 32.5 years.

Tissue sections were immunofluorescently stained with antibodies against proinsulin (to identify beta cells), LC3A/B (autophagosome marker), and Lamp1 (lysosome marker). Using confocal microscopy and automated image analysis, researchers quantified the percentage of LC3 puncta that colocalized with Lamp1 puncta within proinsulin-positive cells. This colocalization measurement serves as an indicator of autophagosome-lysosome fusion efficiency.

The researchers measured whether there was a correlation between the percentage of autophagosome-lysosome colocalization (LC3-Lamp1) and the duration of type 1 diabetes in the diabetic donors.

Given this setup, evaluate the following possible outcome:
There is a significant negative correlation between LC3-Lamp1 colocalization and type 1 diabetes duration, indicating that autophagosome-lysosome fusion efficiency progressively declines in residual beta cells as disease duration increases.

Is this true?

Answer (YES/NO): NO